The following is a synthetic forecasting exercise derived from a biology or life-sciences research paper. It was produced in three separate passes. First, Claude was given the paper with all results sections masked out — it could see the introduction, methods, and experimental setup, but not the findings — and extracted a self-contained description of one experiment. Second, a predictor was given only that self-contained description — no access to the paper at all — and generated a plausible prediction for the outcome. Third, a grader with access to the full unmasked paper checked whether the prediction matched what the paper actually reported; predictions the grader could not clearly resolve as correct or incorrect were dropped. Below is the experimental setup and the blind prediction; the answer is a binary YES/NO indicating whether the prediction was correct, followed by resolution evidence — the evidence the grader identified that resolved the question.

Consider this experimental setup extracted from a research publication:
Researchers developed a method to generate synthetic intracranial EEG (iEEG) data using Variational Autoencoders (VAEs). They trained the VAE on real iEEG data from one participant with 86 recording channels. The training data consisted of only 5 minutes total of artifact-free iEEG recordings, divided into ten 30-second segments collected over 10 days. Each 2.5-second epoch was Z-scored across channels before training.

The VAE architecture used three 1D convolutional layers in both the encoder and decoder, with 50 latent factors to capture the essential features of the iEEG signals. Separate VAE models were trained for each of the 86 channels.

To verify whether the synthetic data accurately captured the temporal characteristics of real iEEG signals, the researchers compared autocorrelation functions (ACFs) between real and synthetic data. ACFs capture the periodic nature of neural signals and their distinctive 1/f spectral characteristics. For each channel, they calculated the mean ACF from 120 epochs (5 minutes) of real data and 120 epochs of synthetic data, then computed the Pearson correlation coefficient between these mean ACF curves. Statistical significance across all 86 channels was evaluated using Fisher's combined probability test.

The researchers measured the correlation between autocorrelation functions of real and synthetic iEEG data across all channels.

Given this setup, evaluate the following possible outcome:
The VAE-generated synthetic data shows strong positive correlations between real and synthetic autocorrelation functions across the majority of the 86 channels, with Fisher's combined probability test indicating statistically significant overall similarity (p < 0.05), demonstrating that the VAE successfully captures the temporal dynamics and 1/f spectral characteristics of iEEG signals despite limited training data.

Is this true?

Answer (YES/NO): YES